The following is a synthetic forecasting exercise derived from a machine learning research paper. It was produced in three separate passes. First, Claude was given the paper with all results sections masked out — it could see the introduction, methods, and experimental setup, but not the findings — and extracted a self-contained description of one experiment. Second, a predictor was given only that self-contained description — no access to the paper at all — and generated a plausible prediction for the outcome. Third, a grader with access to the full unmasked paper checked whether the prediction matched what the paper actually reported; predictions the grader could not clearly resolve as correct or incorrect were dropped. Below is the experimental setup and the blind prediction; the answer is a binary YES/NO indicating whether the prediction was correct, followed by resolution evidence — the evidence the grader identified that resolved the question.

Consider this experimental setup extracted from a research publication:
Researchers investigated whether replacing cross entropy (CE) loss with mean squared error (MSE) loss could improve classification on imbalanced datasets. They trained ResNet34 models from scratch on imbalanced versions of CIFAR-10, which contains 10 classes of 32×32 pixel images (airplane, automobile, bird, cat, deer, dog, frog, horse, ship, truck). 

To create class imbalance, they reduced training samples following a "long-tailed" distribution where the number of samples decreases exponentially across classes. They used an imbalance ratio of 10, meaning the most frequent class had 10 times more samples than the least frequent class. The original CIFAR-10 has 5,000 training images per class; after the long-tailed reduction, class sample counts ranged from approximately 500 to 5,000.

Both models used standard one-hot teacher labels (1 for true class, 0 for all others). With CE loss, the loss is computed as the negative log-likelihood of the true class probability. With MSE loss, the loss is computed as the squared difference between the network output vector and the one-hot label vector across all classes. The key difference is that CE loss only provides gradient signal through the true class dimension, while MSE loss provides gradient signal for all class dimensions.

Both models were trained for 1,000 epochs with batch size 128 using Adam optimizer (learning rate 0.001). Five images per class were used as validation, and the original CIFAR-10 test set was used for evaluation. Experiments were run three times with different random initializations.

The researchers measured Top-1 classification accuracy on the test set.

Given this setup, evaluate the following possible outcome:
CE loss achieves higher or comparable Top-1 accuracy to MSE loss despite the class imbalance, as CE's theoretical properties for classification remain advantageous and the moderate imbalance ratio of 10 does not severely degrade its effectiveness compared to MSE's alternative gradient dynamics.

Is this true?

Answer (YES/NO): YES